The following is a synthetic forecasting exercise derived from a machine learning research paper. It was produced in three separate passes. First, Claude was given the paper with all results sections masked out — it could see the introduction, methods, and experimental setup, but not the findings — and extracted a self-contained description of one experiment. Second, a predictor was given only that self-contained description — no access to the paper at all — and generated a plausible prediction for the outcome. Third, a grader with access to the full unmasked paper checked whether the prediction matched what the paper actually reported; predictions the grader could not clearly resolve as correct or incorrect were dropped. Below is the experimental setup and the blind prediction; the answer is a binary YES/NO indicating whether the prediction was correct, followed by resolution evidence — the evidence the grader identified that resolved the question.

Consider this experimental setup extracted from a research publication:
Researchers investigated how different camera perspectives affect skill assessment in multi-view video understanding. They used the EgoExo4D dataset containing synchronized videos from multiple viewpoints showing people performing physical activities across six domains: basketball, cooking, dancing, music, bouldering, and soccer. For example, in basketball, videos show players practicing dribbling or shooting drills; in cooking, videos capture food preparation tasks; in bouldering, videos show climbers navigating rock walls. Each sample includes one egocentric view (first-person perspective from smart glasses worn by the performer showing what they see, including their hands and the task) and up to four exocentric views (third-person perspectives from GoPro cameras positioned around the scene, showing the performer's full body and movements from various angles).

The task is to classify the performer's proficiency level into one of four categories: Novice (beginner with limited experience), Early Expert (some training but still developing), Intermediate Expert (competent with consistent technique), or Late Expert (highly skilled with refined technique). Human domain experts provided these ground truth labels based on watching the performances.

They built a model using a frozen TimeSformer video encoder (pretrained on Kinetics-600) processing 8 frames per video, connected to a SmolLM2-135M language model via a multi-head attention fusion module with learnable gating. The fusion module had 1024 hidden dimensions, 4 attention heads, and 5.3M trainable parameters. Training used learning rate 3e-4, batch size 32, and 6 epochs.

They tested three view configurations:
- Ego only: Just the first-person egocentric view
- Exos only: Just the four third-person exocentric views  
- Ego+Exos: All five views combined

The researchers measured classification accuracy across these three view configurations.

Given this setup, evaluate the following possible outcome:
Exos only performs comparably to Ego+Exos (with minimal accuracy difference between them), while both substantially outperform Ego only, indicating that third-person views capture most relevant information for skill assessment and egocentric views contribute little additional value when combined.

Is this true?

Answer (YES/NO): NO